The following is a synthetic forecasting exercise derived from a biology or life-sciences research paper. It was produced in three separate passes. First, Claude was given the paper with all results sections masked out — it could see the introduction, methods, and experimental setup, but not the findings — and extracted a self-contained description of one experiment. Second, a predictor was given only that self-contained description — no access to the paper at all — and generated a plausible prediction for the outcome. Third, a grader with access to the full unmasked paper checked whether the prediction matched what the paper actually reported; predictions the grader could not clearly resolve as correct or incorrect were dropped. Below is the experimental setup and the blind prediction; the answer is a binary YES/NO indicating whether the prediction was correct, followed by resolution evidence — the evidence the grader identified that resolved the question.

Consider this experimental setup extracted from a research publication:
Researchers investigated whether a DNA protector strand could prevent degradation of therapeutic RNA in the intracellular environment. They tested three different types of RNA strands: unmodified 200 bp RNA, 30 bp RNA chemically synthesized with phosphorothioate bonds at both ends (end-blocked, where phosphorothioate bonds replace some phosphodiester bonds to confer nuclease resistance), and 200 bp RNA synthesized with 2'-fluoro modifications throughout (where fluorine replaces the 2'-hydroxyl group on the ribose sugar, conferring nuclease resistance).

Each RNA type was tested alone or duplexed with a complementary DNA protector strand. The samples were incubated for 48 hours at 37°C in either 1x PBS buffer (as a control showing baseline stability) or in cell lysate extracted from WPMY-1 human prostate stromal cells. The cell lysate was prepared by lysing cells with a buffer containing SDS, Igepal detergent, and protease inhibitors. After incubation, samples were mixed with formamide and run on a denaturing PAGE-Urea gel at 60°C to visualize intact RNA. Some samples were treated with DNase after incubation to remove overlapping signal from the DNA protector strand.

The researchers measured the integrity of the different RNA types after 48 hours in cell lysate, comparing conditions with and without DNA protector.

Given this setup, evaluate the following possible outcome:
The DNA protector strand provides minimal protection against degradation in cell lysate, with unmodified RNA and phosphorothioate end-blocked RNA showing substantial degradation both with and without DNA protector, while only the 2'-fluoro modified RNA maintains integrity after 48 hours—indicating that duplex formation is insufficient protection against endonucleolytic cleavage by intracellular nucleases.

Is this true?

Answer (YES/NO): NO